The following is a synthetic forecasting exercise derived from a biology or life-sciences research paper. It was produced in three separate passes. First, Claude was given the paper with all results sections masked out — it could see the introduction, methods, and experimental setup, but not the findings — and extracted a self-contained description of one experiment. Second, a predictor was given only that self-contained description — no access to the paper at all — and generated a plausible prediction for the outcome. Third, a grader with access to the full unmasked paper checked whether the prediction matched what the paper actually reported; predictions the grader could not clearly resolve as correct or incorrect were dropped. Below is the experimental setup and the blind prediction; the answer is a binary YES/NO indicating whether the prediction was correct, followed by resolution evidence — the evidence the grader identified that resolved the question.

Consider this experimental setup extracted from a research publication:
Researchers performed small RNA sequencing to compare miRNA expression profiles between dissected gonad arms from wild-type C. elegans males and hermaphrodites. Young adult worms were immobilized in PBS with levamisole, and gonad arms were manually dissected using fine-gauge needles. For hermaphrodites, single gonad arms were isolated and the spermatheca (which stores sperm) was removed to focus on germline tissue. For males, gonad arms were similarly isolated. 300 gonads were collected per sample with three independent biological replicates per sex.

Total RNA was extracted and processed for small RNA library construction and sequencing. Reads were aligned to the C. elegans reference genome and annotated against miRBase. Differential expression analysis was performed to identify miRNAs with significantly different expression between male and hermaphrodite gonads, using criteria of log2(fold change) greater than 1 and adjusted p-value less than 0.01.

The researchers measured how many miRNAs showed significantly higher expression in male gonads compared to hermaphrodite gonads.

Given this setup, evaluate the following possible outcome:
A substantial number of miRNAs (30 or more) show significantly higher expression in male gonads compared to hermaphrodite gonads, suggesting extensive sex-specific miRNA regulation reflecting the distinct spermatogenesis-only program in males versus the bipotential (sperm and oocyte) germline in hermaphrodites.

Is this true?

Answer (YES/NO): NO